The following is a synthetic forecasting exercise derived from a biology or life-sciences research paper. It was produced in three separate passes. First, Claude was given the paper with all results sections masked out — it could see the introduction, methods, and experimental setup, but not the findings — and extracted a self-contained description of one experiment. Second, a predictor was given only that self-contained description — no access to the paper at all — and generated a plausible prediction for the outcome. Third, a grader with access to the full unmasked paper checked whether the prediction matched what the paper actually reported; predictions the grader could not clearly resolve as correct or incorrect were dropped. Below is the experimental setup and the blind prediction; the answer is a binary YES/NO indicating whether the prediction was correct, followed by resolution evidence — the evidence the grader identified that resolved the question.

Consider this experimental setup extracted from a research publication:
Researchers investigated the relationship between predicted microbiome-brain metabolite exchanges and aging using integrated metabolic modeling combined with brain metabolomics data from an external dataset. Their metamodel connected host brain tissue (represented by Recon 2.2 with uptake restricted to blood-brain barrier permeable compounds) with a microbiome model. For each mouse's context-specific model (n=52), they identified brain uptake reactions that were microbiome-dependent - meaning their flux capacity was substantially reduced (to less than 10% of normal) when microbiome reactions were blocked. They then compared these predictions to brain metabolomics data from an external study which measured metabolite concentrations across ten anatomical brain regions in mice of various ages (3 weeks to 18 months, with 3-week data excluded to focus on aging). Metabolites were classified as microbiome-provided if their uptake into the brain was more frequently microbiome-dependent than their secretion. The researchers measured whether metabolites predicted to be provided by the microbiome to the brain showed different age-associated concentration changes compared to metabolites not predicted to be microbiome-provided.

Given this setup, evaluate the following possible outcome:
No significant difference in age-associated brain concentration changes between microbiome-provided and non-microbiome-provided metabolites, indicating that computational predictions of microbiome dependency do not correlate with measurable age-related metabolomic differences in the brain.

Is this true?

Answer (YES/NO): NO